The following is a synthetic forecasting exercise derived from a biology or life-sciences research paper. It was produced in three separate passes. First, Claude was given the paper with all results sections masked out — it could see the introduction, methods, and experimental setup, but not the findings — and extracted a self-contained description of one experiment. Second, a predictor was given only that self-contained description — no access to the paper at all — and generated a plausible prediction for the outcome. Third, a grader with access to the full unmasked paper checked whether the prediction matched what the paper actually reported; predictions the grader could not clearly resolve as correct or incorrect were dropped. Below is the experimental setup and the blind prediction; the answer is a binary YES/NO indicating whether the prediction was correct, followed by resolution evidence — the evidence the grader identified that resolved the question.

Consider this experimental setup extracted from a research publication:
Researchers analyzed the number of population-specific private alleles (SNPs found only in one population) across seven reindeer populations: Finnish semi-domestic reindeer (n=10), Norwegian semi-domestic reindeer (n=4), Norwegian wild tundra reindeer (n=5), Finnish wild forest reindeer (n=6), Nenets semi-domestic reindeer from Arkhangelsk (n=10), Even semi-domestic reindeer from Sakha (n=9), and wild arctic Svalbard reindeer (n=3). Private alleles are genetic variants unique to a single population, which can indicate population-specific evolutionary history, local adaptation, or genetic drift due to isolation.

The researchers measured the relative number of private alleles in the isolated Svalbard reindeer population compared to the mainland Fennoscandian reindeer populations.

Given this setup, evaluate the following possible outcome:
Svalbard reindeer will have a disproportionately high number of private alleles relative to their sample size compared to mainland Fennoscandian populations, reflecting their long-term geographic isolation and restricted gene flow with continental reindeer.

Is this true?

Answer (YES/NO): NO